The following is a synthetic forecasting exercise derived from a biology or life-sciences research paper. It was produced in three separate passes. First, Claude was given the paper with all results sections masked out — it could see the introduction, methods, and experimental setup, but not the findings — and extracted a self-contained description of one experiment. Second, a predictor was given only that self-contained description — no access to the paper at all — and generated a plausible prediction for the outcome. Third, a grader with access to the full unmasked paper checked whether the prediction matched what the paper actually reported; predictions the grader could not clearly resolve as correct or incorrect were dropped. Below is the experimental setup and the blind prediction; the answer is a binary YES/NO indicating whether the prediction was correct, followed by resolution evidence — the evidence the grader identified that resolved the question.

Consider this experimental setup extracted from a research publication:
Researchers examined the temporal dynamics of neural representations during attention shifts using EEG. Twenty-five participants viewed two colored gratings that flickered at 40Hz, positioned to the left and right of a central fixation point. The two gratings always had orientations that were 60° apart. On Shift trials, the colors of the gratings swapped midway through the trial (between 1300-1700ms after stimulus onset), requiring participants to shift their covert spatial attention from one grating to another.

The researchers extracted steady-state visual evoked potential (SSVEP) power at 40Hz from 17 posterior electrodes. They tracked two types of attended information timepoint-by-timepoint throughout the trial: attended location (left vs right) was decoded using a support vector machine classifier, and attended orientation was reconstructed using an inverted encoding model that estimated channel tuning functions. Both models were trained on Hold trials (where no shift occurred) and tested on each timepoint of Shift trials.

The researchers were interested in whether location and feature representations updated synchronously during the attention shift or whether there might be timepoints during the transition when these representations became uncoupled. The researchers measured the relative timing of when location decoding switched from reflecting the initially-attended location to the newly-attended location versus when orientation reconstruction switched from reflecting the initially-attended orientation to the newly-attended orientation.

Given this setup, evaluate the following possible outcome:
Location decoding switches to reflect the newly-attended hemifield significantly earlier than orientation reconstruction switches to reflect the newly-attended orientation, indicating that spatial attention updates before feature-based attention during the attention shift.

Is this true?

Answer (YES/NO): NO